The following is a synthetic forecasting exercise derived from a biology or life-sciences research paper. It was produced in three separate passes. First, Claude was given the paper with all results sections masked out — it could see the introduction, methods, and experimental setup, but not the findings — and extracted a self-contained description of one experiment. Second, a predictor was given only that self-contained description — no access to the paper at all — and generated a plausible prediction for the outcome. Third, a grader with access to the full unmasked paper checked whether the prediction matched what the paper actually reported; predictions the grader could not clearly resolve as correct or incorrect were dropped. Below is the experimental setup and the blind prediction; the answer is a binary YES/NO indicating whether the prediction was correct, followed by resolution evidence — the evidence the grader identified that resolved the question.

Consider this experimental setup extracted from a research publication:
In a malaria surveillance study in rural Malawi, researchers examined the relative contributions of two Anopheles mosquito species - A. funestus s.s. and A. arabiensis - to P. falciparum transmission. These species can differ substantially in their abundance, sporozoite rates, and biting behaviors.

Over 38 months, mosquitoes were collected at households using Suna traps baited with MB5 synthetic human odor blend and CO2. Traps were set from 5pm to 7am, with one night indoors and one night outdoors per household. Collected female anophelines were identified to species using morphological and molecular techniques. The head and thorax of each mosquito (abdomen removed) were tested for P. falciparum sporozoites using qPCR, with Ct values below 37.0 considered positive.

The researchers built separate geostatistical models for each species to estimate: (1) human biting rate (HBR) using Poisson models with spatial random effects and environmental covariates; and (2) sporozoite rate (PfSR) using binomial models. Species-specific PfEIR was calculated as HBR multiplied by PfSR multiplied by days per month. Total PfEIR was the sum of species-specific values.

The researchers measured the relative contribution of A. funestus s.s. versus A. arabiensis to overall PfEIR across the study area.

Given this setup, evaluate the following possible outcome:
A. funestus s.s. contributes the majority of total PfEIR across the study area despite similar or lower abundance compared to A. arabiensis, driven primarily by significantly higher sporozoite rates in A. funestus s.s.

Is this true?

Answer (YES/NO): NO